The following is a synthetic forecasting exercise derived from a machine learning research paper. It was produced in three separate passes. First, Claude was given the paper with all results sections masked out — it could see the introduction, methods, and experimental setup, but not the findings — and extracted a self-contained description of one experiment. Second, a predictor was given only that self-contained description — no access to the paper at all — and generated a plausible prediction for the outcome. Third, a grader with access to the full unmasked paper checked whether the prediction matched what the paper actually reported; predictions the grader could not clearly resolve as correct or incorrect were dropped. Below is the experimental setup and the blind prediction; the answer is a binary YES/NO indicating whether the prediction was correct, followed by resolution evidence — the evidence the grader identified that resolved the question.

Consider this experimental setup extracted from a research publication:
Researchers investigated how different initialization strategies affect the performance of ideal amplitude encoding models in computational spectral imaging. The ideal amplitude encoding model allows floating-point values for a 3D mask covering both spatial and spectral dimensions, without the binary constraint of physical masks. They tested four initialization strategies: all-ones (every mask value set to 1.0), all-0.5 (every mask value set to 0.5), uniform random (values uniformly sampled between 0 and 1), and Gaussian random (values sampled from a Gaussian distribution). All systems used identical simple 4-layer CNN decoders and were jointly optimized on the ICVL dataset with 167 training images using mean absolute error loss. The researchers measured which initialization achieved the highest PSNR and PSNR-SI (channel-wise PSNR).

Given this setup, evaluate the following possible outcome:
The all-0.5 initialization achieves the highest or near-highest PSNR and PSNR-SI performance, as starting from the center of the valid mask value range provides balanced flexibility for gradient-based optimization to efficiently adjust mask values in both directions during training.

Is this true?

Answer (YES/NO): YES